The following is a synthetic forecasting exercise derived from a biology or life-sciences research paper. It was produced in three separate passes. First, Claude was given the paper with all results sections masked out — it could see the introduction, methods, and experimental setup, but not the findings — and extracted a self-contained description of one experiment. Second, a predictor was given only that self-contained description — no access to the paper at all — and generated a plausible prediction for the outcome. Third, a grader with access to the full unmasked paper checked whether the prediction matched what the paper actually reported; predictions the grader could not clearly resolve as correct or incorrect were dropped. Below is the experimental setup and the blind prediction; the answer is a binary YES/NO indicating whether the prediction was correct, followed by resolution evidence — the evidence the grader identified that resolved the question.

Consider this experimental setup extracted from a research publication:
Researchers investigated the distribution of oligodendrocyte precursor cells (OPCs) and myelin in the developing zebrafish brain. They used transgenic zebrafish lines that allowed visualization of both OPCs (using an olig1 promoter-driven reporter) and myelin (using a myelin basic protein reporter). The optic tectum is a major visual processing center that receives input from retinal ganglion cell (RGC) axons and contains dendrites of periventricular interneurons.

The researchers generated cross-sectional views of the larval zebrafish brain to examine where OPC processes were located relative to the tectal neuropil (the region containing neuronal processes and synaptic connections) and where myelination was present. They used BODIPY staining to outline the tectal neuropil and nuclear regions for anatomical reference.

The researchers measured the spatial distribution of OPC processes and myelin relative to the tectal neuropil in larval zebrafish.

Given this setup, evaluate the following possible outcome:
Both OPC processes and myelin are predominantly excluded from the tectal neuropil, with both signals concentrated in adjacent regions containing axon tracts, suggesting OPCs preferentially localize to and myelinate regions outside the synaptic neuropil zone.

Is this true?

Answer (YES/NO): NO